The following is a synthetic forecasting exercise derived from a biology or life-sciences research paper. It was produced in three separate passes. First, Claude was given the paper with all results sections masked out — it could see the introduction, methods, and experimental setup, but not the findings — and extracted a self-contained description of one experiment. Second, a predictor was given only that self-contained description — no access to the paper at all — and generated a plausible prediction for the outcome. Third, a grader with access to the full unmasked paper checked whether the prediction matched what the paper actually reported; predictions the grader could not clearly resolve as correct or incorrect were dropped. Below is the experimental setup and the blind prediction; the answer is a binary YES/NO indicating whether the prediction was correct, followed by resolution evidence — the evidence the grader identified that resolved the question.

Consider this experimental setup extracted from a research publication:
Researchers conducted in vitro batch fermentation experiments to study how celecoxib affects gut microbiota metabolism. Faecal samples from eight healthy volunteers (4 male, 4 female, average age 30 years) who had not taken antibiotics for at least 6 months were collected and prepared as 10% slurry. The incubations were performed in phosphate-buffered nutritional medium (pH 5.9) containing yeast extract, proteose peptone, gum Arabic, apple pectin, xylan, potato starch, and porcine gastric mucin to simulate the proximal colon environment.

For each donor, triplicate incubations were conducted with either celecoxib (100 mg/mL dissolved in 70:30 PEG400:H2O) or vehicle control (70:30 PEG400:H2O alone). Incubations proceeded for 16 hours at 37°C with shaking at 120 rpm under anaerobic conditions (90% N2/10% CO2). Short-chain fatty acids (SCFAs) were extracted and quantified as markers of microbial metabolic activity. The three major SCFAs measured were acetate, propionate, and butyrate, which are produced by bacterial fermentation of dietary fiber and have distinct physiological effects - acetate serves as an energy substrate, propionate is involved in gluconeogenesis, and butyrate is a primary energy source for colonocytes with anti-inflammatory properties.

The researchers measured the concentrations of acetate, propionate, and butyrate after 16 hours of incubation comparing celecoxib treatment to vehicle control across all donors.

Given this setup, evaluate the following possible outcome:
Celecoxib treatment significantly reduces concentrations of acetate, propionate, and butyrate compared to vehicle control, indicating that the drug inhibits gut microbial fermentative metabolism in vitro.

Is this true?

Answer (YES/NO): NO